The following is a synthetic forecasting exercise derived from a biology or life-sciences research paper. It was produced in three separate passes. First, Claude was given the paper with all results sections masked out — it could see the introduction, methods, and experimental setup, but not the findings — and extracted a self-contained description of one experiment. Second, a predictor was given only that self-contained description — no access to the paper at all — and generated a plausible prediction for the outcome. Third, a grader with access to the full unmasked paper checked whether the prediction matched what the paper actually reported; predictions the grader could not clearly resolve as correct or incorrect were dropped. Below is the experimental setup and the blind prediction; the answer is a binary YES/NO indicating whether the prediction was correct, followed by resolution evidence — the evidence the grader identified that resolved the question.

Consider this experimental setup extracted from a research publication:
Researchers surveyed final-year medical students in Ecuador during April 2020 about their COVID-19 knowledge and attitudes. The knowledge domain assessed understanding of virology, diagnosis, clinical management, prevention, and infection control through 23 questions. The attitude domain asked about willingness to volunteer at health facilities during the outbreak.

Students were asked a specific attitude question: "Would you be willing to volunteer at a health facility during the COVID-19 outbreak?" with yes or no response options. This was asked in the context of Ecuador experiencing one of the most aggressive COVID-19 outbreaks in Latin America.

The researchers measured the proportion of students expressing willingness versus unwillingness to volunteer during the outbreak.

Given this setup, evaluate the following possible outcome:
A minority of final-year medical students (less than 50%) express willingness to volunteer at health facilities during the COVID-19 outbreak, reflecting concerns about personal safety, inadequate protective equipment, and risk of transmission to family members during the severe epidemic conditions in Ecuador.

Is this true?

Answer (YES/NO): YES